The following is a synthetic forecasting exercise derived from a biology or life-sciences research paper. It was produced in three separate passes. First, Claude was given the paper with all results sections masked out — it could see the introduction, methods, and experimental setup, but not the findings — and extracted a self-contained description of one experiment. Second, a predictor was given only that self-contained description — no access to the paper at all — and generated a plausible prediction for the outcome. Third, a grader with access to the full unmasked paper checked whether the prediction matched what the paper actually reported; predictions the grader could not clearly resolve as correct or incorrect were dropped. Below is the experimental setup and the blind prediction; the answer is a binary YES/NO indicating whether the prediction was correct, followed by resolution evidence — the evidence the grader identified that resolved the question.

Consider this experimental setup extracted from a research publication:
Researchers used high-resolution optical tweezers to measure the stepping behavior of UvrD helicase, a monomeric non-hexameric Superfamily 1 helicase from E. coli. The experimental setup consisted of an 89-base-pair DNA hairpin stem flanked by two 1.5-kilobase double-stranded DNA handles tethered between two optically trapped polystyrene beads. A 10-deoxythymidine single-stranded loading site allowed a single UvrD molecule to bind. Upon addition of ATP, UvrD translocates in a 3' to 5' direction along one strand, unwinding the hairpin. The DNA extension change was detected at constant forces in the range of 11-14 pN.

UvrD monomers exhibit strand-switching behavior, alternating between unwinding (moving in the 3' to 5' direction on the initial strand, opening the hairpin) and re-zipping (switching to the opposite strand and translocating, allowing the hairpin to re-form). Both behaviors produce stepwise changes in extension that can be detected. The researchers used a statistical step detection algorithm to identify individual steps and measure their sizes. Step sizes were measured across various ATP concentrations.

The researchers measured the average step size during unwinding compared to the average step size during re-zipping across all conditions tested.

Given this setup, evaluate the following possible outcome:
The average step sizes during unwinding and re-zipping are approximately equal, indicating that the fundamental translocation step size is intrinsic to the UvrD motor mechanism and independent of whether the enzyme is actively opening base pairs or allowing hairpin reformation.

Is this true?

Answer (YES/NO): YES